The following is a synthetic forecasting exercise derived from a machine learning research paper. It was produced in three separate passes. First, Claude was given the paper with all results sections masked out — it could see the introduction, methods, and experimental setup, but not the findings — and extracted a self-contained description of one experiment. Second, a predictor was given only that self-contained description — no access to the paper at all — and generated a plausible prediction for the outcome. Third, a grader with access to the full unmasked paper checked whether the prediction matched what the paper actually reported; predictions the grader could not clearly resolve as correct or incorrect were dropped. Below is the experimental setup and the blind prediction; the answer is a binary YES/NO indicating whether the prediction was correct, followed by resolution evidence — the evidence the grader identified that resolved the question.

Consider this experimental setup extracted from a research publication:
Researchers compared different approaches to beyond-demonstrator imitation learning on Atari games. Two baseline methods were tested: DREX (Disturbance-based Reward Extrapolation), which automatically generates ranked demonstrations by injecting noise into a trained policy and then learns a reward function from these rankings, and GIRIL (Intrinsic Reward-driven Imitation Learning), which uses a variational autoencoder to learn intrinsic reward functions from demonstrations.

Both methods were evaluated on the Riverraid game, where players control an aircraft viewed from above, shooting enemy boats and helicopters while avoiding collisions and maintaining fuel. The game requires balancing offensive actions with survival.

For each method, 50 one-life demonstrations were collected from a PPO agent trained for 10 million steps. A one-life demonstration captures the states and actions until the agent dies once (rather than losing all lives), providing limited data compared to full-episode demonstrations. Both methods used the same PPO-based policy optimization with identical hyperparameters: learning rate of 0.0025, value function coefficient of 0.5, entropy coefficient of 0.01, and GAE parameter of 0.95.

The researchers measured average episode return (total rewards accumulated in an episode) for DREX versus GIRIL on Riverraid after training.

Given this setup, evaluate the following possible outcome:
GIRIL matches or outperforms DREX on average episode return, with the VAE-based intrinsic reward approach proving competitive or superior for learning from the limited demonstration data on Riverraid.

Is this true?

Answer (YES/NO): YES